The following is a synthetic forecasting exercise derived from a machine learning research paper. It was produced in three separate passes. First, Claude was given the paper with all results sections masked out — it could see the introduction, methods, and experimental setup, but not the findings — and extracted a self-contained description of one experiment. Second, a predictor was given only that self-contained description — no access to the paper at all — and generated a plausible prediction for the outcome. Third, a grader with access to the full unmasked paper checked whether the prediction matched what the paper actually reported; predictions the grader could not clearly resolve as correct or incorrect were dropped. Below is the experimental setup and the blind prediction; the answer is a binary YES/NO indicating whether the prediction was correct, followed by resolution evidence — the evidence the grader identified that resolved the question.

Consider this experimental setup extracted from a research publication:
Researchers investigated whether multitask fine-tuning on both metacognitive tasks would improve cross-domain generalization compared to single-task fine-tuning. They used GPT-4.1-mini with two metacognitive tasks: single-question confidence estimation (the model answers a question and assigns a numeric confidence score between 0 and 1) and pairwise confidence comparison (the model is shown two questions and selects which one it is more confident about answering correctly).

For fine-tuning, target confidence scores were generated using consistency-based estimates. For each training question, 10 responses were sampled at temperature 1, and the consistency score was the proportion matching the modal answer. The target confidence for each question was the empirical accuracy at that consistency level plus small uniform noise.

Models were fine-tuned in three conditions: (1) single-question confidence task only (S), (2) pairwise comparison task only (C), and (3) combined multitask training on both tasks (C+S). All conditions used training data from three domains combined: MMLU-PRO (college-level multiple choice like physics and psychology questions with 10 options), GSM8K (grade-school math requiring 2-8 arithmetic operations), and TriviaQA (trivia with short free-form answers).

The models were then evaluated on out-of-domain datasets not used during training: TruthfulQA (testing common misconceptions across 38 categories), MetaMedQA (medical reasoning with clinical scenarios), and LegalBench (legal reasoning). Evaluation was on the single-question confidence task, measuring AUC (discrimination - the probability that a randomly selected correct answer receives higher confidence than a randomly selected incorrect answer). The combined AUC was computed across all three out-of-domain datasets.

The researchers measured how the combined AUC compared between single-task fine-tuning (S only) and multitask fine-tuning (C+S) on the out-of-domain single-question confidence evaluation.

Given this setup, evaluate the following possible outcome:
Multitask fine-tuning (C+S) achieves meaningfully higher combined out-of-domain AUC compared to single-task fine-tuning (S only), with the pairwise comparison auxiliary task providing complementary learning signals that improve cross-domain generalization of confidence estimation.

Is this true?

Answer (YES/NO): NO